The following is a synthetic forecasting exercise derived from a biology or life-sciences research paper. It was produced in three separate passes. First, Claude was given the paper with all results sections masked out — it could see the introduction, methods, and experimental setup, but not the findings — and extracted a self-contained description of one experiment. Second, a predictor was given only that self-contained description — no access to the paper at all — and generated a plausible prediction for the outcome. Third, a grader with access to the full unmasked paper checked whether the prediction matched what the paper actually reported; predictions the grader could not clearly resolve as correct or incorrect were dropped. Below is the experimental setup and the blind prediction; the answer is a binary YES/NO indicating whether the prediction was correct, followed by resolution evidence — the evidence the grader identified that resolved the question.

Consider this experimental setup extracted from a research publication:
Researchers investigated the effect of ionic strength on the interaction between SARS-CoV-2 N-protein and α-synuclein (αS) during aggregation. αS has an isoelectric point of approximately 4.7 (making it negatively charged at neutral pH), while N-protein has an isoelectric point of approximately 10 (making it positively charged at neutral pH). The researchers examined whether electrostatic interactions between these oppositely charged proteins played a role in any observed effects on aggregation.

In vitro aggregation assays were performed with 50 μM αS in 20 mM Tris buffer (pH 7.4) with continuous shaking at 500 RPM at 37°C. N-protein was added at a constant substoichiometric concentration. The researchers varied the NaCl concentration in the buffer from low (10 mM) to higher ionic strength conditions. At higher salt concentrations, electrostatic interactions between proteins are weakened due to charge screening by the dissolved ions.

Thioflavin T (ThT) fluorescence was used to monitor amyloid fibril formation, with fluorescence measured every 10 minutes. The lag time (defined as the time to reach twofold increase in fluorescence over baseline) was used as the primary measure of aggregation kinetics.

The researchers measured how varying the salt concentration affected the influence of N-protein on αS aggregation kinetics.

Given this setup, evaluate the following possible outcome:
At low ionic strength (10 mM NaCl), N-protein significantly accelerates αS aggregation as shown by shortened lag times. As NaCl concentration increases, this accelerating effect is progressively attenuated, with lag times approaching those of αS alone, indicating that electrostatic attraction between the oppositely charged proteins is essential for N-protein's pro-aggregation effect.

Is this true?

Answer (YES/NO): NO